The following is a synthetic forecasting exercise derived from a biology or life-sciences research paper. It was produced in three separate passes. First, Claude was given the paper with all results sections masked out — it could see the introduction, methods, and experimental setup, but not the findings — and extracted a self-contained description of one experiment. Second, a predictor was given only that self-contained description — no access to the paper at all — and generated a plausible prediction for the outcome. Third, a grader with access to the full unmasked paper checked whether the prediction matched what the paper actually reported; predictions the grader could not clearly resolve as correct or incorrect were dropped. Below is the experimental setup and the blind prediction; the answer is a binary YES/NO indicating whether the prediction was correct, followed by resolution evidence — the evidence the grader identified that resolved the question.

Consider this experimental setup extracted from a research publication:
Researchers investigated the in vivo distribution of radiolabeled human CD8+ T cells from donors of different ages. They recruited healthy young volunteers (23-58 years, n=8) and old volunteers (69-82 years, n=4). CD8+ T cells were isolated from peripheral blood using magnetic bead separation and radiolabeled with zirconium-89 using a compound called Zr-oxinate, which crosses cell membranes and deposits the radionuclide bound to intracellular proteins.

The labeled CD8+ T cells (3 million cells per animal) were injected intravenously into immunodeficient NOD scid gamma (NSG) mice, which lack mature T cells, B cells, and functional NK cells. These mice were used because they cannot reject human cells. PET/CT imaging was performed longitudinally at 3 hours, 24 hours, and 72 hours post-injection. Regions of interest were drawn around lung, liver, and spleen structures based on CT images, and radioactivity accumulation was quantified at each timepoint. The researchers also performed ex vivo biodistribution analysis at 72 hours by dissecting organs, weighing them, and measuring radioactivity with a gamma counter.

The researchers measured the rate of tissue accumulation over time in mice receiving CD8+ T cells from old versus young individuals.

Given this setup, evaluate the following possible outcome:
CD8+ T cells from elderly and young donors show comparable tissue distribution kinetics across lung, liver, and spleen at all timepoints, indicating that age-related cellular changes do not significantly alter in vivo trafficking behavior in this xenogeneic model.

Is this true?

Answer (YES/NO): NO